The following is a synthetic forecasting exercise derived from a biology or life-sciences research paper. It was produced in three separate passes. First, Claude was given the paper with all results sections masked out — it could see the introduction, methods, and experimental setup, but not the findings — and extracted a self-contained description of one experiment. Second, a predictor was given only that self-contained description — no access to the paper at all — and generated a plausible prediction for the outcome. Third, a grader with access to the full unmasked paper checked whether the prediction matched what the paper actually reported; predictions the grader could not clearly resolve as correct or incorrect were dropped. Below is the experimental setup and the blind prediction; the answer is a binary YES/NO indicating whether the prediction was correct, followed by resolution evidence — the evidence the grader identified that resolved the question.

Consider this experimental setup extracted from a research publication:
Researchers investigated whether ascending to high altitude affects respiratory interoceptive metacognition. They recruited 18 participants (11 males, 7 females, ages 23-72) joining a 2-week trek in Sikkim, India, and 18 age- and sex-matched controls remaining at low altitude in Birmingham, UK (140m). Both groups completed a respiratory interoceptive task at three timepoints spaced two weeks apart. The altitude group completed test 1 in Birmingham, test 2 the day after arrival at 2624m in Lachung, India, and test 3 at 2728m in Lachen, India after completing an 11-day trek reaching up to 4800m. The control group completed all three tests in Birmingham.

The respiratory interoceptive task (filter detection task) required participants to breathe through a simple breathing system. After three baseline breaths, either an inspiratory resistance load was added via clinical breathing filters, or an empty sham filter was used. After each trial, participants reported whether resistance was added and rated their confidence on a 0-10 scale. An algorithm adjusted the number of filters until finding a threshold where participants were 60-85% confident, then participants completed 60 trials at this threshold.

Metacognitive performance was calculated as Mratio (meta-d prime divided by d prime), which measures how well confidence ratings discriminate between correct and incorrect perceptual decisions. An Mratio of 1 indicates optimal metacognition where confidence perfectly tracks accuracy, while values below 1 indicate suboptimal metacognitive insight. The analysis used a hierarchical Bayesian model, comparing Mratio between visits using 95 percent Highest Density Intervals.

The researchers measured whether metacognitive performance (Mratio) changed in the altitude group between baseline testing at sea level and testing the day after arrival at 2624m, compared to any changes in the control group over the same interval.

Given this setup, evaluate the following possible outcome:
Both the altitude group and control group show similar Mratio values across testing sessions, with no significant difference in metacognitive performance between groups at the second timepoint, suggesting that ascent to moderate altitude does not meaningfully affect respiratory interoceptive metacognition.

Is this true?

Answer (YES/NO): YES